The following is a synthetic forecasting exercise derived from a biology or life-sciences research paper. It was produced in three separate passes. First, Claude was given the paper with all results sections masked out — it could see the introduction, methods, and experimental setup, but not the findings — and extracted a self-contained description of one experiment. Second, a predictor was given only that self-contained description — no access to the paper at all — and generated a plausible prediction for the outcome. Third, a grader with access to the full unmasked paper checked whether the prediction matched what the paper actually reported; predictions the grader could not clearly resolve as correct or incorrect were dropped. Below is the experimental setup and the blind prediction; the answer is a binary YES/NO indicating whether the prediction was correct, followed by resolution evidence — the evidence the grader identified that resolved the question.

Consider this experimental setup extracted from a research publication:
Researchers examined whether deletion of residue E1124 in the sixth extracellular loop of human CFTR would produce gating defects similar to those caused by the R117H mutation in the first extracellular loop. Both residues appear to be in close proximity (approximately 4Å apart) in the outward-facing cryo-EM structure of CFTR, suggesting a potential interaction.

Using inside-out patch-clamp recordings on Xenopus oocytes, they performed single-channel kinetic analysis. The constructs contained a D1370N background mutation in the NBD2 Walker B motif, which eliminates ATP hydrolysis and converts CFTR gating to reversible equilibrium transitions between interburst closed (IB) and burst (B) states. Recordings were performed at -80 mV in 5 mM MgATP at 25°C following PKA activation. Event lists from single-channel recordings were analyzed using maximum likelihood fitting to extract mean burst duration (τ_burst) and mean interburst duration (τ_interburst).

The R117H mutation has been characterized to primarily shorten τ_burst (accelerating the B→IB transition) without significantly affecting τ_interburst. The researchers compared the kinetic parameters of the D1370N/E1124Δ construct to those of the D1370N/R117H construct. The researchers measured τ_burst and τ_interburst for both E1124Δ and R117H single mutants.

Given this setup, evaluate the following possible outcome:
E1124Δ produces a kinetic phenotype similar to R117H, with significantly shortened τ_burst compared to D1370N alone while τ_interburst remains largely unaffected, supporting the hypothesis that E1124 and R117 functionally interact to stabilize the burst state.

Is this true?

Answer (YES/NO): YES